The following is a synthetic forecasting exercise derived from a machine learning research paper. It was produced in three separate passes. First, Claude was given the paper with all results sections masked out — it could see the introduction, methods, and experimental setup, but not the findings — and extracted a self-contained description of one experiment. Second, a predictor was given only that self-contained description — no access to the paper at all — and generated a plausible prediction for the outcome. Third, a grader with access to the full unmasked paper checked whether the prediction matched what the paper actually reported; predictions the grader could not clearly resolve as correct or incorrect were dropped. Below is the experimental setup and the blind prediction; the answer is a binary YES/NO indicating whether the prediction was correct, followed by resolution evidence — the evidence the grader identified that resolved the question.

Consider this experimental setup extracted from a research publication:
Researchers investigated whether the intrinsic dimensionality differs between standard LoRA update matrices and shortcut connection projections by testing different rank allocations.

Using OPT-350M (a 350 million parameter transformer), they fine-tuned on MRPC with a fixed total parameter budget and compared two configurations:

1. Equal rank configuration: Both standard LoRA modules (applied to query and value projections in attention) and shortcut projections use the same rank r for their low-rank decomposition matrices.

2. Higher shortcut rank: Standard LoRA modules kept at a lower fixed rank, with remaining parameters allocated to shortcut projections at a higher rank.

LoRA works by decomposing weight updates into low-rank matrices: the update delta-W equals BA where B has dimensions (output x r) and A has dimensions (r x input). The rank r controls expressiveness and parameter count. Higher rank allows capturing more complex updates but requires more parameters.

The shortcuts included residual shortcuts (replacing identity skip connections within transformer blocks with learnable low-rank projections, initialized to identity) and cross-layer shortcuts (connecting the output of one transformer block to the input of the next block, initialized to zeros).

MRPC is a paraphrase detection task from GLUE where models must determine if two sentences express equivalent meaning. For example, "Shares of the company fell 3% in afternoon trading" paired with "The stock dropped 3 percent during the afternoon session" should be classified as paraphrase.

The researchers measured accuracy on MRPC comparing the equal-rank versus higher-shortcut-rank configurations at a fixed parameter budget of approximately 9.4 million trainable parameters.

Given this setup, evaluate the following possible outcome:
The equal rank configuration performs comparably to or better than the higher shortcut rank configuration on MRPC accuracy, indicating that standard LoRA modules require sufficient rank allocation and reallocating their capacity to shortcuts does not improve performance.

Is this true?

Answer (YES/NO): NO